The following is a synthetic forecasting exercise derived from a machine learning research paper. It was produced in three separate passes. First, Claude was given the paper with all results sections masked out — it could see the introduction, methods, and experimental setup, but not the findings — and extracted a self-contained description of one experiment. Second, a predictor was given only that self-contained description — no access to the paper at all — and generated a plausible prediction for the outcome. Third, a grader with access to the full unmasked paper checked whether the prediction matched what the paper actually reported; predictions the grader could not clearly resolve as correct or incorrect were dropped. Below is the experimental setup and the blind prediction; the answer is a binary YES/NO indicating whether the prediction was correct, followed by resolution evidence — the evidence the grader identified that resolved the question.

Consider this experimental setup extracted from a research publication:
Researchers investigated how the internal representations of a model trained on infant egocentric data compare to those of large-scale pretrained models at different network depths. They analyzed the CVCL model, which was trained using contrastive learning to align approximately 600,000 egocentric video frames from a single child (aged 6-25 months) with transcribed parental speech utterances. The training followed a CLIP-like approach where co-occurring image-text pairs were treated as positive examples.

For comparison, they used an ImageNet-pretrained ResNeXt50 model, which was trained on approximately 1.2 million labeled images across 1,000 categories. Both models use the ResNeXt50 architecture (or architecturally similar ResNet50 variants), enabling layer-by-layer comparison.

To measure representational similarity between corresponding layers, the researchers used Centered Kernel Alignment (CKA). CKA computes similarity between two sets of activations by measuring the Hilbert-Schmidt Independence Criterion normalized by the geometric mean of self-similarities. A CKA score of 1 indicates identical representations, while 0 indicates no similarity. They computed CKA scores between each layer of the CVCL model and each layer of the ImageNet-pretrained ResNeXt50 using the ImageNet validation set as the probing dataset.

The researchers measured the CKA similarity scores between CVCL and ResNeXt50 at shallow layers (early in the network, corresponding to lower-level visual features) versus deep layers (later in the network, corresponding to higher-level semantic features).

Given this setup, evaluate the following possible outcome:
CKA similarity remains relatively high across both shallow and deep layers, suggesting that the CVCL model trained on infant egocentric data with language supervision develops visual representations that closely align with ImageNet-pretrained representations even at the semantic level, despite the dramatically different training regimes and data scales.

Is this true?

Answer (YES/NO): NO